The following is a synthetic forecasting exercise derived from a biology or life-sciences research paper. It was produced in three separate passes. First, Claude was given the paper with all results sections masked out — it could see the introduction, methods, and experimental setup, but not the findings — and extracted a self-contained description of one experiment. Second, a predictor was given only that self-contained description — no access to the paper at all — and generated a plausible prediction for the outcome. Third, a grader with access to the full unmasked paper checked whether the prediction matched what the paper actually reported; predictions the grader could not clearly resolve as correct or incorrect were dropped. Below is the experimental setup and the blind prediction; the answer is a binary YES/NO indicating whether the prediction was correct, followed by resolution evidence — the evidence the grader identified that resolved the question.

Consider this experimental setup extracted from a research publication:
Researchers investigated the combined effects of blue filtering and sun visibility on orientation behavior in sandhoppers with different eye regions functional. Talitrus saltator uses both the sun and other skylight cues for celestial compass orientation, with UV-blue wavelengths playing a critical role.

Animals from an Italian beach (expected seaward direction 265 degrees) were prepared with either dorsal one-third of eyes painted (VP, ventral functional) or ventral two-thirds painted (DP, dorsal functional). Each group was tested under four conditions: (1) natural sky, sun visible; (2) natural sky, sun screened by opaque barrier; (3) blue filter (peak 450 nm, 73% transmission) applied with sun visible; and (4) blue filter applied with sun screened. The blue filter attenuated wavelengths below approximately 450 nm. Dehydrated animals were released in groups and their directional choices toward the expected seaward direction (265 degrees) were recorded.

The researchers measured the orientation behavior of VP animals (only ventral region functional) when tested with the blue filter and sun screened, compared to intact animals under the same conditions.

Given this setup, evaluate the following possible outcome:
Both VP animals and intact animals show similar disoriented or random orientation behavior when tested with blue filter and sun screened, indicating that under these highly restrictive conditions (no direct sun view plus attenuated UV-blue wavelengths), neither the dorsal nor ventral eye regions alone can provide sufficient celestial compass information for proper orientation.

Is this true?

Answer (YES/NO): NO